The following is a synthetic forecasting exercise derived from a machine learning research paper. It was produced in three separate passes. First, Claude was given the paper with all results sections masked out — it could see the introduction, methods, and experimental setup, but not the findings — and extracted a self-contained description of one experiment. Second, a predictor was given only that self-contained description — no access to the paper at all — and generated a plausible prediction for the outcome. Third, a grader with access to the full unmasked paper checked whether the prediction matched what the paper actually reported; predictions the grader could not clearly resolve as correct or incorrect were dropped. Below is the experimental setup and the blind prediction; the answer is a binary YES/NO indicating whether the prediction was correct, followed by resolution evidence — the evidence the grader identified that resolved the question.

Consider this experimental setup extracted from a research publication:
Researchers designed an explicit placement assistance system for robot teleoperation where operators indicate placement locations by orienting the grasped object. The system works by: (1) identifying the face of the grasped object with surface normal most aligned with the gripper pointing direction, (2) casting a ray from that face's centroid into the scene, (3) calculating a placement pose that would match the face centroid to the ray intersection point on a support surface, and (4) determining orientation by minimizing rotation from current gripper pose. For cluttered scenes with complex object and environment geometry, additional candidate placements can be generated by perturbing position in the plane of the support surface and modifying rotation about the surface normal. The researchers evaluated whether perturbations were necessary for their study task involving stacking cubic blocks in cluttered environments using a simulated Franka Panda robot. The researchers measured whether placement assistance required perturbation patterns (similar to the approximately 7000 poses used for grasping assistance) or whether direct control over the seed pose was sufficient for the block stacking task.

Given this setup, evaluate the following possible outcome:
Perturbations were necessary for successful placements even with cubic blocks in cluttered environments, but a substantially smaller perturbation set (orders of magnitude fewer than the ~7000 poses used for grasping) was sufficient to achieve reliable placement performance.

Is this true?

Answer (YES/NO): NO